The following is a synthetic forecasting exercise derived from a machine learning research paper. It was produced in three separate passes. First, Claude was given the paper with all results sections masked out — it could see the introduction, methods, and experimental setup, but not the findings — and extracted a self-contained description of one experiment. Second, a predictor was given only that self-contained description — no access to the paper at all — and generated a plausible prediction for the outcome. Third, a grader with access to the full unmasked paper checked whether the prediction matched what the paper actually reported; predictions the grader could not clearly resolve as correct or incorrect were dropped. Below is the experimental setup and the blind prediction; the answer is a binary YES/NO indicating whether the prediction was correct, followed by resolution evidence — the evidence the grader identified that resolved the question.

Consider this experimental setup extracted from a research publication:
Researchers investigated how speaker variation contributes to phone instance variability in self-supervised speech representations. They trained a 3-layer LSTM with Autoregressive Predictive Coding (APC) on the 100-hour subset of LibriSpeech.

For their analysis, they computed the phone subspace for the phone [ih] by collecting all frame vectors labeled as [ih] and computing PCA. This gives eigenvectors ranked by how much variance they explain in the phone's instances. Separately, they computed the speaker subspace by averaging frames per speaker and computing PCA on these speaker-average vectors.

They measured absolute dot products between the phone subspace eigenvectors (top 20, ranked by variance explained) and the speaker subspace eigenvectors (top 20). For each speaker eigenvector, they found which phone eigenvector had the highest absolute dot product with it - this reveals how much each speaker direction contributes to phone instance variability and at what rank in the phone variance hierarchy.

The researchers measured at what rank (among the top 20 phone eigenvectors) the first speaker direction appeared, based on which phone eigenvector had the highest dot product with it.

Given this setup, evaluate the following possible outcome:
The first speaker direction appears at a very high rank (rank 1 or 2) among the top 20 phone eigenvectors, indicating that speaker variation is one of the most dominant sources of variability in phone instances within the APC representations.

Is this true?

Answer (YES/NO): NO